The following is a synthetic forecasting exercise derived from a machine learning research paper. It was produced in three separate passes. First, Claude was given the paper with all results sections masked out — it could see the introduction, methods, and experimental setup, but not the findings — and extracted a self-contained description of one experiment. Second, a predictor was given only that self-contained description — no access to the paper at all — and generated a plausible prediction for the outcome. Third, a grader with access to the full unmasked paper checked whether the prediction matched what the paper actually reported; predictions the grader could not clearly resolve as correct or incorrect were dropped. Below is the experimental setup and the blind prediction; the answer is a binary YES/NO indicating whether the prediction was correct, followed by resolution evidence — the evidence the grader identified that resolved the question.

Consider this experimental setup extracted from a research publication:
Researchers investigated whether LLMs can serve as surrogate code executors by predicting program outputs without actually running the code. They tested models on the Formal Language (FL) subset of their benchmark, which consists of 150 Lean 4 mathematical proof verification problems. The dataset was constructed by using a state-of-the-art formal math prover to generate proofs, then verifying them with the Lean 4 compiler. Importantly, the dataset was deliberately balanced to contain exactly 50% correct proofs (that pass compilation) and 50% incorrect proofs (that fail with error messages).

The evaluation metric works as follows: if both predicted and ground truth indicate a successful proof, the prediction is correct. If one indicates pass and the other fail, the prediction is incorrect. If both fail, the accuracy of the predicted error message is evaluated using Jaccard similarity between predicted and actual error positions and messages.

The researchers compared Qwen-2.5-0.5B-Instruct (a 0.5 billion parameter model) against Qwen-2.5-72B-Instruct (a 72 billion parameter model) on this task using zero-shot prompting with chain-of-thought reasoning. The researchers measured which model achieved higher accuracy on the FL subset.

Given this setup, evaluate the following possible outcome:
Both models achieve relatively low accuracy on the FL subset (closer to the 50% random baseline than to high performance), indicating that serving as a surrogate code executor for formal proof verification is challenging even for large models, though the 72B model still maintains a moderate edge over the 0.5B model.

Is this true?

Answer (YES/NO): NO